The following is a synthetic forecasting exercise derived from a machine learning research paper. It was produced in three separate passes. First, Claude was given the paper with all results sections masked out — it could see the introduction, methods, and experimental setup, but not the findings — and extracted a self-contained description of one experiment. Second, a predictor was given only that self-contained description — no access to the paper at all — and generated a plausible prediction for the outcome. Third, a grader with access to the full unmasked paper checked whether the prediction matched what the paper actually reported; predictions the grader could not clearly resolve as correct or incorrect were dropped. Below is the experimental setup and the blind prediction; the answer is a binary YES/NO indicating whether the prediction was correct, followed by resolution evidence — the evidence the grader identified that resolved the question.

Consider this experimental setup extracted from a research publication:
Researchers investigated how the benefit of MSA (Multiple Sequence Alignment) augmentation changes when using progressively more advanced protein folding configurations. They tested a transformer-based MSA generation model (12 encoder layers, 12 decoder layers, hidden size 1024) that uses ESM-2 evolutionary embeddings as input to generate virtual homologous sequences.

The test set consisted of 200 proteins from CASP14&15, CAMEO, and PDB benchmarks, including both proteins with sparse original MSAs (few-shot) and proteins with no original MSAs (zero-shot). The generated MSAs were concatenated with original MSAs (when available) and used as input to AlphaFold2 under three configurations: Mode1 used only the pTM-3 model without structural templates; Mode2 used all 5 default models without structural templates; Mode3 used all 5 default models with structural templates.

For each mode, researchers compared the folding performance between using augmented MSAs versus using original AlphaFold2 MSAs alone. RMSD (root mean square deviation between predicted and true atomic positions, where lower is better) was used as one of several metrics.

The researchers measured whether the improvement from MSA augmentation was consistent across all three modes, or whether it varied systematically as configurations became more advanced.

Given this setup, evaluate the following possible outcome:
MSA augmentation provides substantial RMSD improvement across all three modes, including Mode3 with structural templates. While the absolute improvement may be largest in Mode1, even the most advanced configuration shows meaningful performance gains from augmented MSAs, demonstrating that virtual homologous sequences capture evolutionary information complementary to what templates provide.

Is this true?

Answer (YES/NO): NO